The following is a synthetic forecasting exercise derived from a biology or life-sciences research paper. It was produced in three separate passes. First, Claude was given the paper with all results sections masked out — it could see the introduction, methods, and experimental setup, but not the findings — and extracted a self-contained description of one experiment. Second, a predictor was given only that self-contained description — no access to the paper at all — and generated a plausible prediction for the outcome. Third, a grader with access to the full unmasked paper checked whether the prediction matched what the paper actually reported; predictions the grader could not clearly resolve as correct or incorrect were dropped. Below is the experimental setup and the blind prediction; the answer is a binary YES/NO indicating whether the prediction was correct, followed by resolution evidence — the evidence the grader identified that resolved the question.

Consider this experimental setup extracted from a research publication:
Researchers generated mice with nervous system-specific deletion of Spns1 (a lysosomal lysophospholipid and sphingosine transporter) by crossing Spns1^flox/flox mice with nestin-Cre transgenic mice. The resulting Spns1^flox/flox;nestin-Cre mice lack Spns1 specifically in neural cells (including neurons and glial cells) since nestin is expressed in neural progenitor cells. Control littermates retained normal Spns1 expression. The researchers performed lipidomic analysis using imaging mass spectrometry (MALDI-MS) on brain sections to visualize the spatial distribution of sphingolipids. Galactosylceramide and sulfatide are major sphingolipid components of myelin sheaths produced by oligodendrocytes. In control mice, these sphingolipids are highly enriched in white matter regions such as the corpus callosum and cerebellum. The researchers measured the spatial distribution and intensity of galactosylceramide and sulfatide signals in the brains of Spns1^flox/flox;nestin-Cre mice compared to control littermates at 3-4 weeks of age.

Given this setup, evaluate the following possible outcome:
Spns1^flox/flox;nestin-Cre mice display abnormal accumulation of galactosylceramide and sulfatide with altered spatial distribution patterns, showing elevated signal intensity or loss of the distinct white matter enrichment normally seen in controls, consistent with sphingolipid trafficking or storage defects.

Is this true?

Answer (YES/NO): NO